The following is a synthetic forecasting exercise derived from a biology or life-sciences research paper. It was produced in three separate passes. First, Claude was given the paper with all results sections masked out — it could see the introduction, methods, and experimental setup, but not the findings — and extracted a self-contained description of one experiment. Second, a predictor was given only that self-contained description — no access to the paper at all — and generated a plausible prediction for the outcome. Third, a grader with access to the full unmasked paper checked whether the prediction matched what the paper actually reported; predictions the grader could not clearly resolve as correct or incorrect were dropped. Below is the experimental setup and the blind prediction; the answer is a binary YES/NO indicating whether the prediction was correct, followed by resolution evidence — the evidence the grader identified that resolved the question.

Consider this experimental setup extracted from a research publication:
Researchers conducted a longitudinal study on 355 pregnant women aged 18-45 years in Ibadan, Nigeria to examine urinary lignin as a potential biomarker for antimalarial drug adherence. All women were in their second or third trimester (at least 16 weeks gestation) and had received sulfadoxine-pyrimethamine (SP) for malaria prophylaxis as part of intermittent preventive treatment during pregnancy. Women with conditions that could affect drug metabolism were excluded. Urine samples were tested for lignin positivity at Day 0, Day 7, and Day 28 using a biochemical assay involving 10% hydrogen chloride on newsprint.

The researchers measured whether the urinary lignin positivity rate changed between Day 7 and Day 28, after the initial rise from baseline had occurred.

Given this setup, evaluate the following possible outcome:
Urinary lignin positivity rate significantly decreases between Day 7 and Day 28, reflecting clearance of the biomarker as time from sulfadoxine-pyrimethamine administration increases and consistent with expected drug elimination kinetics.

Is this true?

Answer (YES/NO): NO